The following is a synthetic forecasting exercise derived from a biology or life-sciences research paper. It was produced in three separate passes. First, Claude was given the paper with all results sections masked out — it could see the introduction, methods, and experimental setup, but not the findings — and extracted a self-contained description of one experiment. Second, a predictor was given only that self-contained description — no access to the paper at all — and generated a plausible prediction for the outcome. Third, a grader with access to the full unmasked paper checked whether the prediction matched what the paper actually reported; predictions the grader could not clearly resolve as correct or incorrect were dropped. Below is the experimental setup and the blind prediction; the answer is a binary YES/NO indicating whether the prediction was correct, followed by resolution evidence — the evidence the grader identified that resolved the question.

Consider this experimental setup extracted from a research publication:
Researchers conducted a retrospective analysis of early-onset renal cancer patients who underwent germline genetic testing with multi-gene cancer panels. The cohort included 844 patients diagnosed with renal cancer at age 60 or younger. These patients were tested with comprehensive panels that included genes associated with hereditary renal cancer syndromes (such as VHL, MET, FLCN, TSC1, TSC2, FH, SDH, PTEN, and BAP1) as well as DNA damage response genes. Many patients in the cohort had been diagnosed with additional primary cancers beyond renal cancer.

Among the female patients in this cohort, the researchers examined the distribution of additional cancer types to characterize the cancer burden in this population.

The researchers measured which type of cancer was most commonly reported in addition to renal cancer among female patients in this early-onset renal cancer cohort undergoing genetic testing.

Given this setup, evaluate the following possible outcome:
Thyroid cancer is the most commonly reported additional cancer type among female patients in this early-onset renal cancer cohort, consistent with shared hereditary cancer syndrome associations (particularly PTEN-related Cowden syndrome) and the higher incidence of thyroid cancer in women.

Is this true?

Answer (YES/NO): NO